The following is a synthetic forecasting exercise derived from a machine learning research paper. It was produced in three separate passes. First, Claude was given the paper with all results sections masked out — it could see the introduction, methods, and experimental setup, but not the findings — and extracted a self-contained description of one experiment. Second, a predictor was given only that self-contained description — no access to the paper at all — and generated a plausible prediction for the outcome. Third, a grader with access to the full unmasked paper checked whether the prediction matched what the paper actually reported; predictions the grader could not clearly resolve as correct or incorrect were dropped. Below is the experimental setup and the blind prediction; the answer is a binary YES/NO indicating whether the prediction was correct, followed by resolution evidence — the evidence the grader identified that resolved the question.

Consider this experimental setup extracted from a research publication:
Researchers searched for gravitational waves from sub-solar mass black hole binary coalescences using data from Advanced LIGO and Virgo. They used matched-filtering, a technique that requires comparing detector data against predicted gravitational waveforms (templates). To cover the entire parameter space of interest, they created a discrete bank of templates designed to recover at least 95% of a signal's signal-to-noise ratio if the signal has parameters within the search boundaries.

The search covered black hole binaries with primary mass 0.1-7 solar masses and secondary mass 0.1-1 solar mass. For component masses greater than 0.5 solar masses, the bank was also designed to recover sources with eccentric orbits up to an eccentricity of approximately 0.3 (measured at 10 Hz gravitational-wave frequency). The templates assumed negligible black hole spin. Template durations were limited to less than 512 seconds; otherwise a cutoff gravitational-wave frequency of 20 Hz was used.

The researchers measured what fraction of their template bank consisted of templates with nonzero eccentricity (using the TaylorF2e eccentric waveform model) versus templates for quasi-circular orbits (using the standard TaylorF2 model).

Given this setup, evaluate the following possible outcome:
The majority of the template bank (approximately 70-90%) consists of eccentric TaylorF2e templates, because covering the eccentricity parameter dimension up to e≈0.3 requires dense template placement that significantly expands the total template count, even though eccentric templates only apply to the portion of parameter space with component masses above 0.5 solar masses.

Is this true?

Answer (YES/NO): NO